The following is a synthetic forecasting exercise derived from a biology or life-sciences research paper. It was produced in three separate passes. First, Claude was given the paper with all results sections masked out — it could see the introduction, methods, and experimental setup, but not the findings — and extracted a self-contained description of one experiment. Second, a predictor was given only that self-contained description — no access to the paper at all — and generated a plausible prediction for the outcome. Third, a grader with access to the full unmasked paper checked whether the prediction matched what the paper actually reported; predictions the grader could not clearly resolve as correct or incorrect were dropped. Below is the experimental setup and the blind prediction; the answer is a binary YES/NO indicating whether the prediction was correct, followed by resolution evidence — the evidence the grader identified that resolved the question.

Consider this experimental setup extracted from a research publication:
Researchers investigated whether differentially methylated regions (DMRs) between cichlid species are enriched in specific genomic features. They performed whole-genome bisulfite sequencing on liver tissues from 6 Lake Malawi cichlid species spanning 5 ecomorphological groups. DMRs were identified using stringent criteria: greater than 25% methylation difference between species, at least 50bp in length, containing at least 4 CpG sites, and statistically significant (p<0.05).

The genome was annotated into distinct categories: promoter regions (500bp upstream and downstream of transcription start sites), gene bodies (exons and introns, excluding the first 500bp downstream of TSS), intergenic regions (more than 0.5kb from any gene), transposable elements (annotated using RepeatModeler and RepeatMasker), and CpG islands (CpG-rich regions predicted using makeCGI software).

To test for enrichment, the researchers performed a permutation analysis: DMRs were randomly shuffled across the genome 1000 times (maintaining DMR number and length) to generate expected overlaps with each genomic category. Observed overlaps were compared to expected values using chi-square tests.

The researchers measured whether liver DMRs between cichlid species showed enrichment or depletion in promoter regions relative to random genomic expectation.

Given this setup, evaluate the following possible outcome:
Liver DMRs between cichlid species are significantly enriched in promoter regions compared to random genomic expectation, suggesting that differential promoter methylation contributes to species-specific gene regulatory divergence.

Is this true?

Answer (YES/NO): YES